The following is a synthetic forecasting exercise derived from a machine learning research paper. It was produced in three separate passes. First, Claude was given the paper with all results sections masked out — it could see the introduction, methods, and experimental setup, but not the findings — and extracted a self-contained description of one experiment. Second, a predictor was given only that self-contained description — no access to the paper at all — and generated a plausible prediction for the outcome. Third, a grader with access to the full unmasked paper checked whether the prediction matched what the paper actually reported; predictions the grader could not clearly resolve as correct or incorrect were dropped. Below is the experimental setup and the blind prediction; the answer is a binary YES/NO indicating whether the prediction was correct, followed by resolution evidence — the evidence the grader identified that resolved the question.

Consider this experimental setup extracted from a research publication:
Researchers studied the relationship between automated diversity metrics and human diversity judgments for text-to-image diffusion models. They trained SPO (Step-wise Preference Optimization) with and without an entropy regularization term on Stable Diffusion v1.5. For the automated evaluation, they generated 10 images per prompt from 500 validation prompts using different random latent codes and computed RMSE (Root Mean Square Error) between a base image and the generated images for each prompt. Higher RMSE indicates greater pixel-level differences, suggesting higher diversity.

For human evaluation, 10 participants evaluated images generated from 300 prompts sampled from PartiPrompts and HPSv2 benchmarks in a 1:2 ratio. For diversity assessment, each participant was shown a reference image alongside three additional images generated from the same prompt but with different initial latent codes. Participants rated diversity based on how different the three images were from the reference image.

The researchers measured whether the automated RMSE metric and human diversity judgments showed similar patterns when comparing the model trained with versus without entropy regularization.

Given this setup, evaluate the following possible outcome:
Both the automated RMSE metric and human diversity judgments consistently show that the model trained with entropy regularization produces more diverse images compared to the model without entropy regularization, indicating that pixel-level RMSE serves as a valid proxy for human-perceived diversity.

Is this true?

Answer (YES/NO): NO